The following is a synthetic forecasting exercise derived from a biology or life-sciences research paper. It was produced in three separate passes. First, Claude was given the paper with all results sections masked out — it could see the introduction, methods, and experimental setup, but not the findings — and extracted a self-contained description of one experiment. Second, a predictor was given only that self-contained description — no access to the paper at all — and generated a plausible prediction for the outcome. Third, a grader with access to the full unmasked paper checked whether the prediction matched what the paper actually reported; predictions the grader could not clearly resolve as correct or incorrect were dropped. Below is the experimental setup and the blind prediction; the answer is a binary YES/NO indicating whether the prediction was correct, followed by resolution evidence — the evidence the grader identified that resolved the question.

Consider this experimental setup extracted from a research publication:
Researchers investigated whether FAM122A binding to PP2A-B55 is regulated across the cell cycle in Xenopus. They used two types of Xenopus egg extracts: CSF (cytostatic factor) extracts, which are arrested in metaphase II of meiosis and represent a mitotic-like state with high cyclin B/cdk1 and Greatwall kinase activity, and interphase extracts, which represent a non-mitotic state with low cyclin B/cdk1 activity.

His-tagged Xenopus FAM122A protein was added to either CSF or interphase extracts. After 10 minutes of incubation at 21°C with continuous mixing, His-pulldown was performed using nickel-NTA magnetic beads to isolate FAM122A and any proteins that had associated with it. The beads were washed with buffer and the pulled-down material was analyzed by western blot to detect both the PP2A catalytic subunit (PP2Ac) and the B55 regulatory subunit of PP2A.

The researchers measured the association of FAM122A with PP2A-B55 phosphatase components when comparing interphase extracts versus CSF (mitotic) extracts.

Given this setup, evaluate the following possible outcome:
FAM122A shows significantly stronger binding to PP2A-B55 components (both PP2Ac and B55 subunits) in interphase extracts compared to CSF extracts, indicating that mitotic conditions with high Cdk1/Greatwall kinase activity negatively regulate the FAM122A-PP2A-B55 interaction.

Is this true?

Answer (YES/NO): YES